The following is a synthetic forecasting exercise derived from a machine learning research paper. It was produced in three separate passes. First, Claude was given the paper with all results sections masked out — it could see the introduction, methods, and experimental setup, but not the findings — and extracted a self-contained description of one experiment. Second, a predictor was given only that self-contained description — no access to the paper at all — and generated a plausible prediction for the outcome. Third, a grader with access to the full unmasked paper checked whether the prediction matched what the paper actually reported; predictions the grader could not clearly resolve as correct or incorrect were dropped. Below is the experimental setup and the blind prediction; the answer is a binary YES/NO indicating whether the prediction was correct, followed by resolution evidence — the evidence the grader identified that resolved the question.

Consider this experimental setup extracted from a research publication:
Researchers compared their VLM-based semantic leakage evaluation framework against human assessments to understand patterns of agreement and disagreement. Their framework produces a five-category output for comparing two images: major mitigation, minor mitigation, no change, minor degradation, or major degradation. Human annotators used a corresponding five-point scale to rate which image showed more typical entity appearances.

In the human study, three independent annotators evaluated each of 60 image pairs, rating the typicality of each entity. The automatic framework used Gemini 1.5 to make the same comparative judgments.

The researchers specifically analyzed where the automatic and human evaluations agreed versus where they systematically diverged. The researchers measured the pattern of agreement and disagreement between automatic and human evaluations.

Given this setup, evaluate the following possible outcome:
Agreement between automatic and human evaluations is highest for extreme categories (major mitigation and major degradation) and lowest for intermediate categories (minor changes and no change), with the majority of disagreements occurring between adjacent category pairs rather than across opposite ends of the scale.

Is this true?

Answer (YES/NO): NO